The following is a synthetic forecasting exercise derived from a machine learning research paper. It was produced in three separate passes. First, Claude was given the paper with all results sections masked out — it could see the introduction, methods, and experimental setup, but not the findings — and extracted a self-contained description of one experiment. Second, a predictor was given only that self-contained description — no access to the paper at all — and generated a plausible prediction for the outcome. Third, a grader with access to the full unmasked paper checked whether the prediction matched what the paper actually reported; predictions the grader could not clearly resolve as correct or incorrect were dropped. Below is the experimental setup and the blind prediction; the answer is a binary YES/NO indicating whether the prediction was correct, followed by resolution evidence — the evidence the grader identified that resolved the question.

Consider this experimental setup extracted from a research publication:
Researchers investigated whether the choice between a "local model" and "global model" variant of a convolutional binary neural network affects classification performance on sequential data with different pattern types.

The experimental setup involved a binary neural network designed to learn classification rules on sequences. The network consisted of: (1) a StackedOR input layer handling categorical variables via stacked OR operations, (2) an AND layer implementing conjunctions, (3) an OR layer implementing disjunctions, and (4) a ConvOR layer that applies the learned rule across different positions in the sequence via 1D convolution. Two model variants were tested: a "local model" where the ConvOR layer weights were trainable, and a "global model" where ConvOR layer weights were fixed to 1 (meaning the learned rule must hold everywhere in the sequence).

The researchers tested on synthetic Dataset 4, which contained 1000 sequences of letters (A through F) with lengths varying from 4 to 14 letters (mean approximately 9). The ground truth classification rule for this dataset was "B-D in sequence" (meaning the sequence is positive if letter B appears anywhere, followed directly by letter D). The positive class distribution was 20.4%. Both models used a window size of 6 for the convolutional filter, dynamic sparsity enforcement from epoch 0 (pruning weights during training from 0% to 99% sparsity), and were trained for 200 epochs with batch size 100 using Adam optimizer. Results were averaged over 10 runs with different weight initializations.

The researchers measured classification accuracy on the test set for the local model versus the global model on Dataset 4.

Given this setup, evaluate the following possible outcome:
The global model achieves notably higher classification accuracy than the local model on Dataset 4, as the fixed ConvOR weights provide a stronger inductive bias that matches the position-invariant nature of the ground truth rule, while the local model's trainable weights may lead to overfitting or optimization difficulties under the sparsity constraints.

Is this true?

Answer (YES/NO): NO